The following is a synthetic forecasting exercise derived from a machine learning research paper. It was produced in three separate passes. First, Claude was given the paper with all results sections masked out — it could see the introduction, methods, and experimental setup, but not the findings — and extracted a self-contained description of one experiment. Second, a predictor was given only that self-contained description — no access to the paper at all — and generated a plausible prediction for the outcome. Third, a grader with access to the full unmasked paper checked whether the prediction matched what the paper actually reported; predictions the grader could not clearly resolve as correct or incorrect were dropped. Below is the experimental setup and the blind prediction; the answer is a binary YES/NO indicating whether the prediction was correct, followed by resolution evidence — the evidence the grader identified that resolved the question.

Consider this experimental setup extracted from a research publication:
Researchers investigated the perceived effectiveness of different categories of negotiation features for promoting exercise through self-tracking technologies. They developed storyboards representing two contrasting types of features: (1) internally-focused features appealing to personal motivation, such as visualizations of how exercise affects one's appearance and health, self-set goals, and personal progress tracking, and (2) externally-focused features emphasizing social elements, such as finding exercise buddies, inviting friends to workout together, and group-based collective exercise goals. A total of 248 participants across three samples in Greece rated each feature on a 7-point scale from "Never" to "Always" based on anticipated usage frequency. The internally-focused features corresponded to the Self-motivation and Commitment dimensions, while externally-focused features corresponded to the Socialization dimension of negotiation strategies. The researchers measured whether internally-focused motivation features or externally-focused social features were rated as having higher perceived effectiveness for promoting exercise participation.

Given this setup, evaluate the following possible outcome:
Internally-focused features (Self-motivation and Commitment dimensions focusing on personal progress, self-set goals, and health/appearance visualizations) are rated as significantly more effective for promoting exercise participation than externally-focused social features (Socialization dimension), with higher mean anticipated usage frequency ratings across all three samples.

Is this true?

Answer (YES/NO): YES